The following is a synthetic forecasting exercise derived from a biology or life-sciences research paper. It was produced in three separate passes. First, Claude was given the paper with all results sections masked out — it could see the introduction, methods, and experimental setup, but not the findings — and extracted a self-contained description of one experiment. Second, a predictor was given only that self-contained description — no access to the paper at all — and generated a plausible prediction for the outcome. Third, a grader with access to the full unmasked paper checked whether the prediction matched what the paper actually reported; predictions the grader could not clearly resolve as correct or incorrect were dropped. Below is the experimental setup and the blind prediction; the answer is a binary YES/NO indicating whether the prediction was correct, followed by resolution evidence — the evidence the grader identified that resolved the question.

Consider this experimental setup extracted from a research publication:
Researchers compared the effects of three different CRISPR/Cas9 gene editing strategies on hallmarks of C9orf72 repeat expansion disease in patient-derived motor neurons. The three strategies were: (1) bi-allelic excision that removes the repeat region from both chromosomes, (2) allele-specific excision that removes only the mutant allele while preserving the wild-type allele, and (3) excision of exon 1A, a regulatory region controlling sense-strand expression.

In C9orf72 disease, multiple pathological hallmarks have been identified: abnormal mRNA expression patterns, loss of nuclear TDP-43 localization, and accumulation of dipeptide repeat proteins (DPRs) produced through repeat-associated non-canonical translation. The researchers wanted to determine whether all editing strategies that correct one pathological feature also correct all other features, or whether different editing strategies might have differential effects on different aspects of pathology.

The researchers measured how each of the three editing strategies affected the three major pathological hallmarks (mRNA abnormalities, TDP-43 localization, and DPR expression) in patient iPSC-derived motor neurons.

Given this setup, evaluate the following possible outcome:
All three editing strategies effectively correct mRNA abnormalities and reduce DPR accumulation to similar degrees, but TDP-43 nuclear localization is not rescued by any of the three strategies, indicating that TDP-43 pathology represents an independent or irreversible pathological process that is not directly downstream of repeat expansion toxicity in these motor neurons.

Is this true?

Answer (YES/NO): NO